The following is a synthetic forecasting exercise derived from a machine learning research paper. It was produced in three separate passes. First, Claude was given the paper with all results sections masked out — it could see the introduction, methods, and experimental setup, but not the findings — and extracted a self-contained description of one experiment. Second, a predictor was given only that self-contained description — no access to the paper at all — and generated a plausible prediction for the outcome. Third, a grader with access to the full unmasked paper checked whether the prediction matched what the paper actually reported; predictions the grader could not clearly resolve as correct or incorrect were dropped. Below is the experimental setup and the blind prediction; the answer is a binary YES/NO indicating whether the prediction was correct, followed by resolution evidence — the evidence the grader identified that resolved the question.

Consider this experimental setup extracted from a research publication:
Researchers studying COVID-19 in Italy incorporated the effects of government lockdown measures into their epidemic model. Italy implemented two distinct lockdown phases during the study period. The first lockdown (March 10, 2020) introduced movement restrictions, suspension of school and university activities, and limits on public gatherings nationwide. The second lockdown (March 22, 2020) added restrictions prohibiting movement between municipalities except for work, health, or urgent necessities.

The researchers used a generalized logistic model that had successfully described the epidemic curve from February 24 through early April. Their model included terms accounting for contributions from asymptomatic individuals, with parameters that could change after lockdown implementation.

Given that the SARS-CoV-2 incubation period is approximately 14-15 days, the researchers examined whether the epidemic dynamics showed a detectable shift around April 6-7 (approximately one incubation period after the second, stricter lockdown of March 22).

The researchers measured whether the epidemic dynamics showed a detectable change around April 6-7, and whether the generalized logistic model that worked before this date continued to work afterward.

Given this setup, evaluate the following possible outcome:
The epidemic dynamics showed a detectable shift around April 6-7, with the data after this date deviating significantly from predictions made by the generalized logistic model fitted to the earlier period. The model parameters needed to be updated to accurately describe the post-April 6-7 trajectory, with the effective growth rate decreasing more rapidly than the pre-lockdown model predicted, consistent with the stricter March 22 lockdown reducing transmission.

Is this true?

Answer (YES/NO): NO